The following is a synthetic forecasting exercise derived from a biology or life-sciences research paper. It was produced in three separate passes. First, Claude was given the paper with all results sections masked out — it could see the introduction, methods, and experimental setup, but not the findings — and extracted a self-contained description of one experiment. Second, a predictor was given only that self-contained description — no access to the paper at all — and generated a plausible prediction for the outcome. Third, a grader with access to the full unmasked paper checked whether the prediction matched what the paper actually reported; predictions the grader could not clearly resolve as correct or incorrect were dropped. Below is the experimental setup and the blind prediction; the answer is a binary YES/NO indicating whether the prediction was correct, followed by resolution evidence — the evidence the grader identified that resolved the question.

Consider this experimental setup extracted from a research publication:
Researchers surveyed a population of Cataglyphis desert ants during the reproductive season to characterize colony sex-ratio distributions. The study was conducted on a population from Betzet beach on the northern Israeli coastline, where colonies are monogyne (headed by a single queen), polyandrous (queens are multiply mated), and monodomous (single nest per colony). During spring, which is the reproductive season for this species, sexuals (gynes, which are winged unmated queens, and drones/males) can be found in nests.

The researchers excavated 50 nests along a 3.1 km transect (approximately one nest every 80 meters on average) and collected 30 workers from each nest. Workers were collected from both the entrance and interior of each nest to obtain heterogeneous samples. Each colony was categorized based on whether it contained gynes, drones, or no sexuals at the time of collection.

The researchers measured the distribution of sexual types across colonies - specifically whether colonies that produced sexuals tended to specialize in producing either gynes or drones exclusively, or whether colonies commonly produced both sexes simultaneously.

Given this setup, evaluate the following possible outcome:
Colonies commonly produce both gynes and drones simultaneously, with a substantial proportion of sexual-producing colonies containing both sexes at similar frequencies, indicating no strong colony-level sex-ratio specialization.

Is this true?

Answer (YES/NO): NO